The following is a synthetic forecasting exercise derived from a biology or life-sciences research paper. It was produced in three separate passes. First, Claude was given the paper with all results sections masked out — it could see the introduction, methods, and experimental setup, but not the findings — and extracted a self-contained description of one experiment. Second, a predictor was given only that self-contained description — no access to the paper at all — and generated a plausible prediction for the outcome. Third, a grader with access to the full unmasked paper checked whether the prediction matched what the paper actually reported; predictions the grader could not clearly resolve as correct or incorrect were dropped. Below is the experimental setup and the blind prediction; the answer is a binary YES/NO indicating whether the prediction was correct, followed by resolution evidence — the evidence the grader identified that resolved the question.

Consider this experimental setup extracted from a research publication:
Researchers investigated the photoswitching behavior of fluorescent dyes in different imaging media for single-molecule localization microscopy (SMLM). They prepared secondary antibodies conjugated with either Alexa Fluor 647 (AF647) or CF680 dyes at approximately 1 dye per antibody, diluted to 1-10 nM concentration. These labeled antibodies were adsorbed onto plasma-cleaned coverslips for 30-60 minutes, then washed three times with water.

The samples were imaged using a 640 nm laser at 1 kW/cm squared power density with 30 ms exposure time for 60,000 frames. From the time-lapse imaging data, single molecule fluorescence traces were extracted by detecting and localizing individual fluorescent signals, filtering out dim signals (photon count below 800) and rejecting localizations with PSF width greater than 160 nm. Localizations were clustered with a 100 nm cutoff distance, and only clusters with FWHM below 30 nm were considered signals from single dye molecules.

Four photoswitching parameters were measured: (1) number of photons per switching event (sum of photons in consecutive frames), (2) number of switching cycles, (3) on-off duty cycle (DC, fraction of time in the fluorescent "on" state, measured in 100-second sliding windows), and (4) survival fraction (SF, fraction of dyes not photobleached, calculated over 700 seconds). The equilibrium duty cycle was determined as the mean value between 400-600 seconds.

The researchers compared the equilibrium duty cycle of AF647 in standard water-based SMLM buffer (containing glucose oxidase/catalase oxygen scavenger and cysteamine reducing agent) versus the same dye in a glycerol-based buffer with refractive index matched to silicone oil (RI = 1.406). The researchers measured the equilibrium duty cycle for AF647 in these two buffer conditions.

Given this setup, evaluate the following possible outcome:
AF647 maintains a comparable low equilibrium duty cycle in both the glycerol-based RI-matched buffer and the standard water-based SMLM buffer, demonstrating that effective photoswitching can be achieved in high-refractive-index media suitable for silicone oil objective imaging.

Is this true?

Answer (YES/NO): YES